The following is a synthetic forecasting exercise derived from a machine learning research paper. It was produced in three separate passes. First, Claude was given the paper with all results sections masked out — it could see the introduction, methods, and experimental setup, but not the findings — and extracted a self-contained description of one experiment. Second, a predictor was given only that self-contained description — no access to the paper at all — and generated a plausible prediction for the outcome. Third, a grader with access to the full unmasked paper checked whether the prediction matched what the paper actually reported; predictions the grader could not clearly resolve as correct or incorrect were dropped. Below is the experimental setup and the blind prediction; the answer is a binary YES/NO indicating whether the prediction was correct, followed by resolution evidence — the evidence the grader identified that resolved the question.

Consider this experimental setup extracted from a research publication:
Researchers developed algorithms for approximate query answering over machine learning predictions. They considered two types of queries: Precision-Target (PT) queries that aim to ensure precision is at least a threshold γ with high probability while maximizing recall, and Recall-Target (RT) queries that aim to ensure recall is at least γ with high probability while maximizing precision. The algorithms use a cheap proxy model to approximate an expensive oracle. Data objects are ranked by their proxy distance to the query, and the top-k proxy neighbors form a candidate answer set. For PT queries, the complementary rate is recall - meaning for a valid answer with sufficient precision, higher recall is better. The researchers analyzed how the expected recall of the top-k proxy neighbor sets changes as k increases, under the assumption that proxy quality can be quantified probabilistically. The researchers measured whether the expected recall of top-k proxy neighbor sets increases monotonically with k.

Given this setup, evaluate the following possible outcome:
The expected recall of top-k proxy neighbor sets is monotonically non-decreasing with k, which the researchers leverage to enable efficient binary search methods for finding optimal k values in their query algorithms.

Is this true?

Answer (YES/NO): NO